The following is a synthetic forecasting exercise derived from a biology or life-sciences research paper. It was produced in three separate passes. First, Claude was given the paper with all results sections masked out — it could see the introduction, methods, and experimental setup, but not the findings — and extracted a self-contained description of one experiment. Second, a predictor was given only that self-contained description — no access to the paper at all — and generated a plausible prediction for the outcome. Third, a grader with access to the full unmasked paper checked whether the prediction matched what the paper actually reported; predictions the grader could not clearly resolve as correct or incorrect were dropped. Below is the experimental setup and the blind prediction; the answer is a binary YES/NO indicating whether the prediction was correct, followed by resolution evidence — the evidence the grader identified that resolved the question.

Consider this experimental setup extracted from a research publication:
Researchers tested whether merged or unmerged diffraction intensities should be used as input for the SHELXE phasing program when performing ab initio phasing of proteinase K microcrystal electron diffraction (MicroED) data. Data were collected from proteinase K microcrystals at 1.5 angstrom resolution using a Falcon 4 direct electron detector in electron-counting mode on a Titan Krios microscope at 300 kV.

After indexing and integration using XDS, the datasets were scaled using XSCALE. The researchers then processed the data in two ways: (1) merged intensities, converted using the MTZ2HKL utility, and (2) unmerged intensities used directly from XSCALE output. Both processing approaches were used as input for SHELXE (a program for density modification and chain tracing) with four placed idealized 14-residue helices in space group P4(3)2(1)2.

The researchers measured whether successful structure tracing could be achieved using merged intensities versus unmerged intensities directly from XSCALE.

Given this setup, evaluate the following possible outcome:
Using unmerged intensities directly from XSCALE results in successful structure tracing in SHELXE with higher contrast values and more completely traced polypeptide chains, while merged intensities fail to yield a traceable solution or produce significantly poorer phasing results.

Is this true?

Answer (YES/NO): NO